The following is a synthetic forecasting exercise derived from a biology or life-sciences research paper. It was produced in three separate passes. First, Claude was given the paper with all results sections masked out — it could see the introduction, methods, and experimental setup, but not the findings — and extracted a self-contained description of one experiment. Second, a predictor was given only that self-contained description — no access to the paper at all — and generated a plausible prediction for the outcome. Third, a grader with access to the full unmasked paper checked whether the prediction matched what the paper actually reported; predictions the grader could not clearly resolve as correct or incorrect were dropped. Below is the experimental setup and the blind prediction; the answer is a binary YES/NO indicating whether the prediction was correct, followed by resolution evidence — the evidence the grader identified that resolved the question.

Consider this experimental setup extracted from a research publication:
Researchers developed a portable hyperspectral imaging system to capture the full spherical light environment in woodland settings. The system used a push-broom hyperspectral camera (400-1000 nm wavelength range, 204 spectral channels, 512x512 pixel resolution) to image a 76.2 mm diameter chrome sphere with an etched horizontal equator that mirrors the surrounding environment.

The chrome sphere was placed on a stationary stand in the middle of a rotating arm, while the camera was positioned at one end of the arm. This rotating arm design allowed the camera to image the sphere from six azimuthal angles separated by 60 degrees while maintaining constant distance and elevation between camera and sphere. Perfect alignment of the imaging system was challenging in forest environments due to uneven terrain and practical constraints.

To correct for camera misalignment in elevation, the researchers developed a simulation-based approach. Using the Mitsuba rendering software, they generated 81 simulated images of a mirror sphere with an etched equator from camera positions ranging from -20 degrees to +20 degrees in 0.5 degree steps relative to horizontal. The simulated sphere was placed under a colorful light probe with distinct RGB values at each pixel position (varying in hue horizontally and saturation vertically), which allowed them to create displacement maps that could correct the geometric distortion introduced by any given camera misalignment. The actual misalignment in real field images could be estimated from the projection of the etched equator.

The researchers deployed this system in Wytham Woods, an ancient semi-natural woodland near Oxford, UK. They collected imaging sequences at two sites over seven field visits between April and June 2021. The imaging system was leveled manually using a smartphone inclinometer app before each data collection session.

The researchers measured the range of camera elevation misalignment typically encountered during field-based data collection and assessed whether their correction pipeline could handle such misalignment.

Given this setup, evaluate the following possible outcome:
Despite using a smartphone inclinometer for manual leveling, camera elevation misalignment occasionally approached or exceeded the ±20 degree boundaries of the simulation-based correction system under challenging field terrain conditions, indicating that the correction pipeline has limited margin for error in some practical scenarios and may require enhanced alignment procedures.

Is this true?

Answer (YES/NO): NO